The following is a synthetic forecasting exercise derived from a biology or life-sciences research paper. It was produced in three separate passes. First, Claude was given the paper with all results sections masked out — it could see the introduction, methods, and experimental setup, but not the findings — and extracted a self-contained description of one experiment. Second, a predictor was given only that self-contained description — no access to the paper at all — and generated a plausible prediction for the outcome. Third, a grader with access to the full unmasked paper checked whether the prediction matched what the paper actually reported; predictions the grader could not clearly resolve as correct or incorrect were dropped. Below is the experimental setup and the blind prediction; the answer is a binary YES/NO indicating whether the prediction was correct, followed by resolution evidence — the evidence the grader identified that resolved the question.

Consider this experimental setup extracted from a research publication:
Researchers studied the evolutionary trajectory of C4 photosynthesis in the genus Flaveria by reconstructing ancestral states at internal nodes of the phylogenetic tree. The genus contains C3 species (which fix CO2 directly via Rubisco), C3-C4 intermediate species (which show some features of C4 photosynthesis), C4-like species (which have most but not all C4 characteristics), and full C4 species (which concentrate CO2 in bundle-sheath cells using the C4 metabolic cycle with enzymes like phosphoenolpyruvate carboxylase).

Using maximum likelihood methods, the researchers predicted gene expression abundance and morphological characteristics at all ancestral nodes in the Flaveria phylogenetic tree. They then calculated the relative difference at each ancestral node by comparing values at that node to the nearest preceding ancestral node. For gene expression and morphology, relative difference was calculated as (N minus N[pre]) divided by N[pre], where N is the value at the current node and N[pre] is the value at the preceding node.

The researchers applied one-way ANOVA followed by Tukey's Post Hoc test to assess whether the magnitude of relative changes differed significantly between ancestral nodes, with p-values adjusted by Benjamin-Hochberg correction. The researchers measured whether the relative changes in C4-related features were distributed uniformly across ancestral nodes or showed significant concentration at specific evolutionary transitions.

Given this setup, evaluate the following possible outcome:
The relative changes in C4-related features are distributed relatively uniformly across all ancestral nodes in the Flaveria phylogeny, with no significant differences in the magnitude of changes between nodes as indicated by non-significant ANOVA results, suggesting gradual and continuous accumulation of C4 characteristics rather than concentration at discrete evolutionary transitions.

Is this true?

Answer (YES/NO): NO